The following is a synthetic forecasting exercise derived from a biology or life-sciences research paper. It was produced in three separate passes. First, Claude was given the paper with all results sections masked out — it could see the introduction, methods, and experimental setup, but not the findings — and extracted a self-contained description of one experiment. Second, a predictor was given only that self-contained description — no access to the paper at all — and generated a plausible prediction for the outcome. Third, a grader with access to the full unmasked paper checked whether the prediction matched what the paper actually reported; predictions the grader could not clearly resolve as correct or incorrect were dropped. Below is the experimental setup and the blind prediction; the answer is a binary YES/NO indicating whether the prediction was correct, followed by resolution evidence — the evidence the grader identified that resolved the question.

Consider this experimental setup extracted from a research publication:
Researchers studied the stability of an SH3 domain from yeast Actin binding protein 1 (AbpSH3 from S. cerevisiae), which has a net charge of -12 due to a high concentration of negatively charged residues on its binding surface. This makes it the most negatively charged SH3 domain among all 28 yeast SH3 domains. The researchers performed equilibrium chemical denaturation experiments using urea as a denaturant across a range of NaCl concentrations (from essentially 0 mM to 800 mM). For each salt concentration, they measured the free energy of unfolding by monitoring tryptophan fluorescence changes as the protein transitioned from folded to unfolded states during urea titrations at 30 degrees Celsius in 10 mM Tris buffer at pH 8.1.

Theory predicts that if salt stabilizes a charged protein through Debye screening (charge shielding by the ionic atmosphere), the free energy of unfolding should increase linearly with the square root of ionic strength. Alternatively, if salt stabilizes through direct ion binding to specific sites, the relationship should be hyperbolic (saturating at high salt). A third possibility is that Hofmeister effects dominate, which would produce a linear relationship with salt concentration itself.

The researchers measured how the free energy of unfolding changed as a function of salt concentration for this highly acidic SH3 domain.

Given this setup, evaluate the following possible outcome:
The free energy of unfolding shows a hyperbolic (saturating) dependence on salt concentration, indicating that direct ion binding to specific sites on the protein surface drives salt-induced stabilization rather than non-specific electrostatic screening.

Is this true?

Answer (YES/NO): NO